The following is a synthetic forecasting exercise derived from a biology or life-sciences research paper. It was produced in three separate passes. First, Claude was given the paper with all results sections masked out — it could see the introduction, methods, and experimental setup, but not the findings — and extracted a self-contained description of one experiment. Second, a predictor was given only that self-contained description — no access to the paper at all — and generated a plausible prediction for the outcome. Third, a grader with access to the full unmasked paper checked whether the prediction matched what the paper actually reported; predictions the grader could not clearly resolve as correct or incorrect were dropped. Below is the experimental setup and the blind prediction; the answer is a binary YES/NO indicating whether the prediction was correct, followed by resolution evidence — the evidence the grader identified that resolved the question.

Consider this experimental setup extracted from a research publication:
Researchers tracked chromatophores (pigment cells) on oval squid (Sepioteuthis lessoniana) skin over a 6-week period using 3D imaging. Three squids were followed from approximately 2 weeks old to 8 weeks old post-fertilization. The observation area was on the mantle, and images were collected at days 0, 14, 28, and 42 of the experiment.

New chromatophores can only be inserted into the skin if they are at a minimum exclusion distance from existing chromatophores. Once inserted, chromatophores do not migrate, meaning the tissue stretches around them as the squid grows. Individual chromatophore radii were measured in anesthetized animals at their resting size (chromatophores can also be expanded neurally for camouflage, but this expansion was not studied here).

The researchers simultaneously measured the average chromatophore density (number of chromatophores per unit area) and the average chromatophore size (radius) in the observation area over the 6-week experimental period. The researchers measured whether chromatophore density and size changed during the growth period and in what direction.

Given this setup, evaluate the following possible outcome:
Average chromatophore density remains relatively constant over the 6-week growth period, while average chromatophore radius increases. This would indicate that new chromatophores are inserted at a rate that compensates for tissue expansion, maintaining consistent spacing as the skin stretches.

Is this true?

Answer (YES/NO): NO